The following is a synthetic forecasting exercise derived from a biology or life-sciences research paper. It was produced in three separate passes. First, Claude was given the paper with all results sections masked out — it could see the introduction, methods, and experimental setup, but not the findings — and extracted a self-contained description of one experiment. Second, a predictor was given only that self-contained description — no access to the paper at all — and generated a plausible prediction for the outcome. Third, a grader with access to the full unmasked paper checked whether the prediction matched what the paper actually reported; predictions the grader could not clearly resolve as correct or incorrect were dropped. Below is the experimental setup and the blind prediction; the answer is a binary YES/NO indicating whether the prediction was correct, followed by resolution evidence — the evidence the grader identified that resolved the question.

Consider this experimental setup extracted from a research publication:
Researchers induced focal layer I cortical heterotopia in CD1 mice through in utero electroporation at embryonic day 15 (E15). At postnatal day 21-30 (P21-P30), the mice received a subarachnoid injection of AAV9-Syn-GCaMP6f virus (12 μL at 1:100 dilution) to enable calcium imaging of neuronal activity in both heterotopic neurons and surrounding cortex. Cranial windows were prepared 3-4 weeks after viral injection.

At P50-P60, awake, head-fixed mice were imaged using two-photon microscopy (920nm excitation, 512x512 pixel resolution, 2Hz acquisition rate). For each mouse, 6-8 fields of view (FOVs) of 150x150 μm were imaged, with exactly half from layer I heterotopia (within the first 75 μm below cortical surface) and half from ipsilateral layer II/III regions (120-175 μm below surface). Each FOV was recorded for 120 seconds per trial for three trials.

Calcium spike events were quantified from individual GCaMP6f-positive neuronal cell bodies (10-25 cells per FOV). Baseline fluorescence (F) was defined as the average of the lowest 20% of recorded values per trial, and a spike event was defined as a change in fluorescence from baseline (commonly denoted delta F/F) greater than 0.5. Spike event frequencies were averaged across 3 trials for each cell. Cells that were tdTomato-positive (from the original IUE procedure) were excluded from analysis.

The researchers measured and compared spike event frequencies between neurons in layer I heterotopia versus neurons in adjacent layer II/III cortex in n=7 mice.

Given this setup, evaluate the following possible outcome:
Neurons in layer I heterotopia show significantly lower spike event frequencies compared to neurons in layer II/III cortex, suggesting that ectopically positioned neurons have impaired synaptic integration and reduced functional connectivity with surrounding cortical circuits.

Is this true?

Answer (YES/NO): NO